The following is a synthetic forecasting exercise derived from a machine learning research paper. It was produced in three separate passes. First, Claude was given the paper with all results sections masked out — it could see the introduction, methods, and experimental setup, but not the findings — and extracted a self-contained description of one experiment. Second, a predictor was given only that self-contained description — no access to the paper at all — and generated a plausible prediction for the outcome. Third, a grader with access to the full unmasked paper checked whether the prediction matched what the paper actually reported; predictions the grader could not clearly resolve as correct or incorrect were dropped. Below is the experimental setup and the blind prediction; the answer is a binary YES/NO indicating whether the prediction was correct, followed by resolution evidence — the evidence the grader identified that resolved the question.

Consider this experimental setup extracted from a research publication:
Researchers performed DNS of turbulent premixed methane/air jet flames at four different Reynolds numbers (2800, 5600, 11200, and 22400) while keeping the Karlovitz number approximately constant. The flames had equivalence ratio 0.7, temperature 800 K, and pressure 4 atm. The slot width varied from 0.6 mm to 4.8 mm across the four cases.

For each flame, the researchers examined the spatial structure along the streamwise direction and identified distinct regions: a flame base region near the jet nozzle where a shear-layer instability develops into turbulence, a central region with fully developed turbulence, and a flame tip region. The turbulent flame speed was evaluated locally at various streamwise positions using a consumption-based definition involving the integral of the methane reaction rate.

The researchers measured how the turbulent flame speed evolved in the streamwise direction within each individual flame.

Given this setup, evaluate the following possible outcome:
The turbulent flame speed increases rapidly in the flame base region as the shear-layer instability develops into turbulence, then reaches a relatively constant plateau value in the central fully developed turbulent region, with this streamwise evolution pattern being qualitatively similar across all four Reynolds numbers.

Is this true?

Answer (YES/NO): NO